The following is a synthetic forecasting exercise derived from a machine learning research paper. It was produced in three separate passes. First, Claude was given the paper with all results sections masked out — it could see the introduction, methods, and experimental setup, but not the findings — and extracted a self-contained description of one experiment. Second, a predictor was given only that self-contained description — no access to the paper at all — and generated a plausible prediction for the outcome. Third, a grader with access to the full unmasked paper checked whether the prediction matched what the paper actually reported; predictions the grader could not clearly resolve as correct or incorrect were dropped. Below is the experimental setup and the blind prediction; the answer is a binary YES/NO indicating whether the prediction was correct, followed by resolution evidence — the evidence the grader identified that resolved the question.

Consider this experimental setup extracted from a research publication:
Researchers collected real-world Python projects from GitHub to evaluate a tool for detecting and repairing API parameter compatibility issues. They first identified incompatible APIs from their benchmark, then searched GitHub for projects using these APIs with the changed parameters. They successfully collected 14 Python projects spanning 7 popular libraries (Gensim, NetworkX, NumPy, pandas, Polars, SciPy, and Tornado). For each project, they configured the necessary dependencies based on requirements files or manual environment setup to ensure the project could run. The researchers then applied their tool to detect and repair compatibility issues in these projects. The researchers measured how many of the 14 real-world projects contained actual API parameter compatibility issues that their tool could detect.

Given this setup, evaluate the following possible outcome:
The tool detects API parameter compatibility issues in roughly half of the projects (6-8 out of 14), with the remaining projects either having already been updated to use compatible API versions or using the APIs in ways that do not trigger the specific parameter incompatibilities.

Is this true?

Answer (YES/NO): NO